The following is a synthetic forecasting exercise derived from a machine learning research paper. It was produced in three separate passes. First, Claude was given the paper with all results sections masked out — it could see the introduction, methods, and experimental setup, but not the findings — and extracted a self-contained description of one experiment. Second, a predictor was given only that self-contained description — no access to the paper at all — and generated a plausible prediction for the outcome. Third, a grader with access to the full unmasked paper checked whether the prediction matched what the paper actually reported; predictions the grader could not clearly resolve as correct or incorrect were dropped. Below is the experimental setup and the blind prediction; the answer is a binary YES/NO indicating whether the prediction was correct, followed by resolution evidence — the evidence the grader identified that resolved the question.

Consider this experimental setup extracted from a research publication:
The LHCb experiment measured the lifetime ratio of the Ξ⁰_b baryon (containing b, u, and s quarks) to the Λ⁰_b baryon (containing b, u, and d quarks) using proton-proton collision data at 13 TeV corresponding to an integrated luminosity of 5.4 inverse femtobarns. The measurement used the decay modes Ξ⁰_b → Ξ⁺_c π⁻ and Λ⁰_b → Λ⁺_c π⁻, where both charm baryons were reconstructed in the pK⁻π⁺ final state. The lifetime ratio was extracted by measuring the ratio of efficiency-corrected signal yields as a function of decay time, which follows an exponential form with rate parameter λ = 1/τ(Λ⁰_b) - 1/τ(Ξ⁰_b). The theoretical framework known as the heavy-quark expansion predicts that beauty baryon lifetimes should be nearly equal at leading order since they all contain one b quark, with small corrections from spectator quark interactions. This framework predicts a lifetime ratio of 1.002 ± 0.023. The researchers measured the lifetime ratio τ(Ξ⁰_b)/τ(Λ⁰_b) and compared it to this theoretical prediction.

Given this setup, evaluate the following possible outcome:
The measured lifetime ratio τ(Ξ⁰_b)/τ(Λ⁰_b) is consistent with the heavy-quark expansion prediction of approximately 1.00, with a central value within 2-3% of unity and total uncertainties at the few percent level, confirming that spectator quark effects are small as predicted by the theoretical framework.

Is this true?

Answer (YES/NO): YES